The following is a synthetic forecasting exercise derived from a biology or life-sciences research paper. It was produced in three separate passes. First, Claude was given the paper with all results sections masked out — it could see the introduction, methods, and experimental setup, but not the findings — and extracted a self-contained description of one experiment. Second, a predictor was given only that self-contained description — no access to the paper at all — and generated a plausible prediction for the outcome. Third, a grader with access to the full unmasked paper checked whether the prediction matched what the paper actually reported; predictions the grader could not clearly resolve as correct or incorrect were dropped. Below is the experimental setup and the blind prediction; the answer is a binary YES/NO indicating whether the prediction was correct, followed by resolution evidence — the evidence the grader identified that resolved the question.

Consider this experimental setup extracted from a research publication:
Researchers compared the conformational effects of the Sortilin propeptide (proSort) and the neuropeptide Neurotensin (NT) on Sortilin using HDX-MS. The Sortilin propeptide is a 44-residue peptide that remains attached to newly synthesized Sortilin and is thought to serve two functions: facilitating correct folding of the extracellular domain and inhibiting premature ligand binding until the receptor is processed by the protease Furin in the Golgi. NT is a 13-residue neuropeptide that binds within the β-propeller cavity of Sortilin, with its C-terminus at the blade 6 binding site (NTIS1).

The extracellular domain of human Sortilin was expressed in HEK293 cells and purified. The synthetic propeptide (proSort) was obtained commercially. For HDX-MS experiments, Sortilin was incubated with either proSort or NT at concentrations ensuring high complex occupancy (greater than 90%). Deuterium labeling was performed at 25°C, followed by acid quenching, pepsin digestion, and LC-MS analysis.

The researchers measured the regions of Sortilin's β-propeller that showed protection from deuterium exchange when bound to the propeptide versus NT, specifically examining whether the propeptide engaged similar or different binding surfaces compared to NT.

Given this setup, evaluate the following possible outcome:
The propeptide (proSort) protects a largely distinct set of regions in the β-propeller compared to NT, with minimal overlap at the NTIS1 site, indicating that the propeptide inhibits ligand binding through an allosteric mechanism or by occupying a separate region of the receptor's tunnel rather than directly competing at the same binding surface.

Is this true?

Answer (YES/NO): NO